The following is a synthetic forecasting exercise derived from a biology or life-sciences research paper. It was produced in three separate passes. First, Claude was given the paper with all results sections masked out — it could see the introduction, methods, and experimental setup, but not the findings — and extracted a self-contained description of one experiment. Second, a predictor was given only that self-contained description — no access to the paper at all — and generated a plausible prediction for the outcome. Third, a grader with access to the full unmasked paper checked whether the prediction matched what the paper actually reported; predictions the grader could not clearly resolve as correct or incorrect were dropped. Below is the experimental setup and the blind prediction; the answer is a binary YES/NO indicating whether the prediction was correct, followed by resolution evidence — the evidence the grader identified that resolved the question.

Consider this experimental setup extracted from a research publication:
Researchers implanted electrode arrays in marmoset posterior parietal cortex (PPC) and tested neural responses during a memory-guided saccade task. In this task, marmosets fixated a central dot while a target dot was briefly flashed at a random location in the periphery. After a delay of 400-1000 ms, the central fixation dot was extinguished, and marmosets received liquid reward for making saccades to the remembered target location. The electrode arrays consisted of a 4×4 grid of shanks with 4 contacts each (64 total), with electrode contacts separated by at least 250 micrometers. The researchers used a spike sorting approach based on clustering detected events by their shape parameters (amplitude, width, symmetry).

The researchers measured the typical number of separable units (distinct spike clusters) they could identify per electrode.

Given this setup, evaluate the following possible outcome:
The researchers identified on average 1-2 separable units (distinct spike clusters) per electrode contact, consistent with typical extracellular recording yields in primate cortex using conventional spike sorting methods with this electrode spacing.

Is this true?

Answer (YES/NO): NO